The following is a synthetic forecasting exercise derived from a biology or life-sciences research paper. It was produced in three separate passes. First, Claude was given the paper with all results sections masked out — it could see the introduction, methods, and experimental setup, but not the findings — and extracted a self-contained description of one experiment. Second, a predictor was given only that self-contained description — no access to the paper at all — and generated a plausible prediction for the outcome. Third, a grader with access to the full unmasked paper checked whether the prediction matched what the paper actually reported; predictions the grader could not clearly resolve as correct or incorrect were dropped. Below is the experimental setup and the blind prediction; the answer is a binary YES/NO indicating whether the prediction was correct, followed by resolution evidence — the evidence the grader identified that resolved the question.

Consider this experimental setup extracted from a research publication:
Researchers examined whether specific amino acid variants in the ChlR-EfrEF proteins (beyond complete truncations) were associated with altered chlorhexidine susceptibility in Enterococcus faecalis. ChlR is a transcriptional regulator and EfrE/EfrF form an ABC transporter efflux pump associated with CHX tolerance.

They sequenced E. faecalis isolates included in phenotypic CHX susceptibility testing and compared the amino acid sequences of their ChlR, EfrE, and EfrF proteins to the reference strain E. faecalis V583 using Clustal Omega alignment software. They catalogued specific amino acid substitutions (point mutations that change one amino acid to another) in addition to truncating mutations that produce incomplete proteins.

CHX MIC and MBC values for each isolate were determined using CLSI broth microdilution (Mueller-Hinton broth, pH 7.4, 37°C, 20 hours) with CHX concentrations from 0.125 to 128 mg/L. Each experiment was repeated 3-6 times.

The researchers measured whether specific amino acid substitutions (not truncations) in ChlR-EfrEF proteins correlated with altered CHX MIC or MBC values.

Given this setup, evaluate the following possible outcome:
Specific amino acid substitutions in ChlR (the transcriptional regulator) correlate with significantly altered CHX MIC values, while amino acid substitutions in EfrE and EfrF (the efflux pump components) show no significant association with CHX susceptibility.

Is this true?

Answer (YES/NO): NO